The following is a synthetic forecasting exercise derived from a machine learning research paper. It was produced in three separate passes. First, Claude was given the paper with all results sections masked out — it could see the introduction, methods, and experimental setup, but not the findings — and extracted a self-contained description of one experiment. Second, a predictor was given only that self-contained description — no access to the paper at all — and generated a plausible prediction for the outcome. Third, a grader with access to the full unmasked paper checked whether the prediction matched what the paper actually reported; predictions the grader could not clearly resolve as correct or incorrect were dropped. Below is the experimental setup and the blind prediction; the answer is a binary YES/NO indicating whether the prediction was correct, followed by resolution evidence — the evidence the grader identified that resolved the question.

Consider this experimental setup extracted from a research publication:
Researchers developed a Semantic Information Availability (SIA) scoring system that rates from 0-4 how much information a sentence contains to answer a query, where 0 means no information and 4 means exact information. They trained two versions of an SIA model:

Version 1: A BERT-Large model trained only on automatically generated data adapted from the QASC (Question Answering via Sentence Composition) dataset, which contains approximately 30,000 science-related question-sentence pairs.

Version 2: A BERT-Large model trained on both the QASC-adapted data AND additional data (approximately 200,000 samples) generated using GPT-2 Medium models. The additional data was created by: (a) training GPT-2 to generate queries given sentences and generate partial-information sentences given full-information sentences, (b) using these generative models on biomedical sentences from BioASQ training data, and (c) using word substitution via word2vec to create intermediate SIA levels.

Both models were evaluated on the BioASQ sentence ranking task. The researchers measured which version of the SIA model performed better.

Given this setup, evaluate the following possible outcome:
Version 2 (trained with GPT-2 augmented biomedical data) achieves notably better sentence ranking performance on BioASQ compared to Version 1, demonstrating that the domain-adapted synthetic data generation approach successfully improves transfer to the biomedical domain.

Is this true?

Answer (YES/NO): NO